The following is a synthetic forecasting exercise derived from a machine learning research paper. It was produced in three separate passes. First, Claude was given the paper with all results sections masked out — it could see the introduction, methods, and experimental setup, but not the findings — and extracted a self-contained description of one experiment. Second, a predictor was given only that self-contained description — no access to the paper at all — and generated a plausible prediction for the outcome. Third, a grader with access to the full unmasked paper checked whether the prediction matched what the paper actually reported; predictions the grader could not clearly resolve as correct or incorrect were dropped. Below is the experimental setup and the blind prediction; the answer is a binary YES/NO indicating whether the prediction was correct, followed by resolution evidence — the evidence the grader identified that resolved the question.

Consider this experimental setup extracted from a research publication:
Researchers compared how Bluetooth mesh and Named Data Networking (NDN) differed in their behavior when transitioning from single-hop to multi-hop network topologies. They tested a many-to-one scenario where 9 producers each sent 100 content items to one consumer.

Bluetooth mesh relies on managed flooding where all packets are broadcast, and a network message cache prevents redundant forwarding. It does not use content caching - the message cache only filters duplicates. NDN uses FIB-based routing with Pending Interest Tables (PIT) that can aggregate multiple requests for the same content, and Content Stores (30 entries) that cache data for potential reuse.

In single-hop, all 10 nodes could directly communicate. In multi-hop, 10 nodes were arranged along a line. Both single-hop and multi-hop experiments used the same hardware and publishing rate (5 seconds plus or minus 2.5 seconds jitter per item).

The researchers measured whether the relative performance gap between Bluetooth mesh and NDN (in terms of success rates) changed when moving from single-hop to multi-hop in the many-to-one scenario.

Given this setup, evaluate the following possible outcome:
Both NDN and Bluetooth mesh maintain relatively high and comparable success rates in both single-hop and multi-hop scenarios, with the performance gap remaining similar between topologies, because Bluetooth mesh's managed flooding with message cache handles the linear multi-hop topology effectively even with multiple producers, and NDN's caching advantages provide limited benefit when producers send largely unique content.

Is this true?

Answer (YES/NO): YES